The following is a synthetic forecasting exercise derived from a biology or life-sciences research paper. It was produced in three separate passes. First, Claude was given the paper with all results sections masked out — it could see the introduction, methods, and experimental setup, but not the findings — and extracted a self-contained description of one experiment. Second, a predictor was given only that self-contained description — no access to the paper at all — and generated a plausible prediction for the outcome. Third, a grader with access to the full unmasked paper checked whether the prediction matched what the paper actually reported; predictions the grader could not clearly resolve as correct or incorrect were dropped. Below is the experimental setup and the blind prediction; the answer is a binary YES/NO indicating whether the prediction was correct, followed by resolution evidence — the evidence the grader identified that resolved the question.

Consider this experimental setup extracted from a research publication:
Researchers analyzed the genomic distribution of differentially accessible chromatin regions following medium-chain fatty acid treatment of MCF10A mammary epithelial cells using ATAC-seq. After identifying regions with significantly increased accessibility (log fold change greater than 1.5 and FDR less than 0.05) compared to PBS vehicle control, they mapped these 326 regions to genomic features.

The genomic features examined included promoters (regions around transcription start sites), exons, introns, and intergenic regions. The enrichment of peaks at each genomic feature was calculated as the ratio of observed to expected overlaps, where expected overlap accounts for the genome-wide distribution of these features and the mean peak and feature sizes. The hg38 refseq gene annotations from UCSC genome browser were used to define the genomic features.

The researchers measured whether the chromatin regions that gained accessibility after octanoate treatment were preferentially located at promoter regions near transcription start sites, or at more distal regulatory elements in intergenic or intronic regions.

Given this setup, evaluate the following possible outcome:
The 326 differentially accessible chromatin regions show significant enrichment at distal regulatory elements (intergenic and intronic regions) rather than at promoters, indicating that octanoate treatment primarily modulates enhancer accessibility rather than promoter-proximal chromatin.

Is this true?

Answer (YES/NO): NO